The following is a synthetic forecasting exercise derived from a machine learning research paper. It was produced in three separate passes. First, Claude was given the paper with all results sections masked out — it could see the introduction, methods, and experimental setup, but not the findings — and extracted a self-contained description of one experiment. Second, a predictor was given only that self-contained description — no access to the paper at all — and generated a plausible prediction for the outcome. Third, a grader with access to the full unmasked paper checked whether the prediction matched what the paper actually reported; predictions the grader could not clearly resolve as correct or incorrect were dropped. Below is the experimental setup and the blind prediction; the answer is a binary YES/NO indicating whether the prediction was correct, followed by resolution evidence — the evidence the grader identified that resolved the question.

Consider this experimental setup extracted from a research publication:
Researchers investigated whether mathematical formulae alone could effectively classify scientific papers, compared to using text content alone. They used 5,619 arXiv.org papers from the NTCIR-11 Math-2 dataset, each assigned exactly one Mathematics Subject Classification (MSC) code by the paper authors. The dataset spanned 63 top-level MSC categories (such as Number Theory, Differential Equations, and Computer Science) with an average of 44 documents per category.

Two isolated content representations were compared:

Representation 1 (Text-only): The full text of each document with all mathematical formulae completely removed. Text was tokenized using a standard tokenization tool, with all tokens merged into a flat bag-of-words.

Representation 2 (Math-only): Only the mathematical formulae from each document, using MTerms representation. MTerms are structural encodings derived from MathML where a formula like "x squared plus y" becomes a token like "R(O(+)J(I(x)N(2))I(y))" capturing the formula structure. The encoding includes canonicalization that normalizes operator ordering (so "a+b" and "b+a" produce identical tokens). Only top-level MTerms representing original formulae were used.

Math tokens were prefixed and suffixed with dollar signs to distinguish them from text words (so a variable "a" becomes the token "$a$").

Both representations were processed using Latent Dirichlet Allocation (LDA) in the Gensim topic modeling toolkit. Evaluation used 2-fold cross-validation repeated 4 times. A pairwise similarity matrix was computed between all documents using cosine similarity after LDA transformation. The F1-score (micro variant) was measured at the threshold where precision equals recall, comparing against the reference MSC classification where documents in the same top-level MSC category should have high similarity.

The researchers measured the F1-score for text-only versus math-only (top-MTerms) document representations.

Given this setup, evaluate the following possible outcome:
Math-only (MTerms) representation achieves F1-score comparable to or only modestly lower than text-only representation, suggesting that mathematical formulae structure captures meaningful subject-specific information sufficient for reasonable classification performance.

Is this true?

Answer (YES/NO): NO